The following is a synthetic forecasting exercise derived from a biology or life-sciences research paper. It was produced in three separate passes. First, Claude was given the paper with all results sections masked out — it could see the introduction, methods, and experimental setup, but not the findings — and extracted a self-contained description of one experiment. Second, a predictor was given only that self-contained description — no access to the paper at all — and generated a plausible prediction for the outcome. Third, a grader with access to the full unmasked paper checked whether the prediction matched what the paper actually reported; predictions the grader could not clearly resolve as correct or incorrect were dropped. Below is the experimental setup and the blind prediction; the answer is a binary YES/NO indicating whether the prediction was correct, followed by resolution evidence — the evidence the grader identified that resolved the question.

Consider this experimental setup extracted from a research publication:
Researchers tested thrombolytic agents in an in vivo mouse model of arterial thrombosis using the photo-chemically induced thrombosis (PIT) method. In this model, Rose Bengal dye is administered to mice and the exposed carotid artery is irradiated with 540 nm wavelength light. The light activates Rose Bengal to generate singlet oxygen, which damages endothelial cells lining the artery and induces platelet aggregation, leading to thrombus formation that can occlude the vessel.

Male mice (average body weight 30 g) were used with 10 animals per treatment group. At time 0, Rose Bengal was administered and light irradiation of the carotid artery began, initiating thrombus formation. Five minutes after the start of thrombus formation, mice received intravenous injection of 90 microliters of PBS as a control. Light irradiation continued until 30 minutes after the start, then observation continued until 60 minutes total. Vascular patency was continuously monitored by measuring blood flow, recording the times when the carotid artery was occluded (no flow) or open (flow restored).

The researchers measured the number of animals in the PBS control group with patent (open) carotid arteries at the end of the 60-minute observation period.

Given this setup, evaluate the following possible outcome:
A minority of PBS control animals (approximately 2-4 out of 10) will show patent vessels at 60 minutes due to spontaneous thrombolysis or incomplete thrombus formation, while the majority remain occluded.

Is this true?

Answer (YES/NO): NO